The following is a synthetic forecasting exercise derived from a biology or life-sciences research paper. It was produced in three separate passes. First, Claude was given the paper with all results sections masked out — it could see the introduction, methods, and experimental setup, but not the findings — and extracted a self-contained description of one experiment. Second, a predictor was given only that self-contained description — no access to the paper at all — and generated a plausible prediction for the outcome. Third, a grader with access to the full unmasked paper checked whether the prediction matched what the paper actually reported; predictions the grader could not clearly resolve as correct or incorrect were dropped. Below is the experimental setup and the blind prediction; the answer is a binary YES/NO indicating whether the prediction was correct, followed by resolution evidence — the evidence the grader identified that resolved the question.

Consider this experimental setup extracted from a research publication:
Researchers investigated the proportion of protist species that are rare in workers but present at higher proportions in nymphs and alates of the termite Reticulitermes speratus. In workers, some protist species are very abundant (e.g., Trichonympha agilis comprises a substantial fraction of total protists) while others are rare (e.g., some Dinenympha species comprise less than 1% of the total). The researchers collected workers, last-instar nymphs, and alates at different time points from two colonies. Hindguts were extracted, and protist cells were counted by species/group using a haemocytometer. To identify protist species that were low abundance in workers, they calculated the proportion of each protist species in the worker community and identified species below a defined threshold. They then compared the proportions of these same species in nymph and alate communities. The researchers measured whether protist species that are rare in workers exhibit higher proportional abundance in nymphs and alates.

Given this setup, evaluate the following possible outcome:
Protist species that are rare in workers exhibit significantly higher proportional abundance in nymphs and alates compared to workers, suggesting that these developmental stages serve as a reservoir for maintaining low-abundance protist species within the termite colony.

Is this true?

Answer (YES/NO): NO